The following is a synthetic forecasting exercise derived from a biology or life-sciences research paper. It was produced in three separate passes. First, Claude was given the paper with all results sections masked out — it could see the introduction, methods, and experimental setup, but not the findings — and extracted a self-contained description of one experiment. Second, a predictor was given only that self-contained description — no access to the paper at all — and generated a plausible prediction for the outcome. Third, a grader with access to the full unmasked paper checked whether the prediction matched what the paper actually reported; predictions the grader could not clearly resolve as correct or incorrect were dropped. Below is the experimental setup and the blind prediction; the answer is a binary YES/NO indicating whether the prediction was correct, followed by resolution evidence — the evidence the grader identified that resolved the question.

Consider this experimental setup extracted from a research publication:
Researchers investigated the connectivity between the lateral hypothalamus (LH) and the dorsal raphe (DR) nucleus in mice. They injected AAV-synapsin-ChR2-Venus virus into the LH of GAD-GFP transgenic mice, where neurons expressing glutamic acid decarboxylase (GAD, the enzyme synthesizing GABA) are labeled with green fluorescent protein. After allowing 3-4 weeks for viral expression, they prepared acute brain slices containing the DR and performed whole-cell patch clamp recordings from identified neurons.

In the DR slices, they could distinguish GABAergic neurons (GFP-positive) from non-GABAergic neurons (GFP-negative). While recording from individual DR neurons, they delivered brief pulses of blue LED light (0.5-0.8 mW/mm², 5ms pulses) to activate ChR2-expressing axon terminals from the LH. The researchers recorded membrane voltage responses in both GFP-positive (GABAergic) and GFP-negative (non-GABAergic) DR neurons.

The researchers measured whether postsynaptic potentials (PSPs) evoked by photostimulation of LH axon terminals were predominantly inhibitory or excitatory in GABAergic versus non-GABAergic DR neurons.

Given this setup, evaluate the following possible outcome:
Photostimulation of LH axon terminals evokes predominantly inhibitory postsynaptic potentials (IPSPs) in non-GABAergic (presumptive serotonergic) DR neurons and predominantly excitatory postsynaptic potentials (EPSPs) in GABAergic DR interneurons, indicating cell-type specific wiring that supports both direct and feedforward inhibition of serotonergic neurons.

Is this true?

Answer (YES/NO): NO